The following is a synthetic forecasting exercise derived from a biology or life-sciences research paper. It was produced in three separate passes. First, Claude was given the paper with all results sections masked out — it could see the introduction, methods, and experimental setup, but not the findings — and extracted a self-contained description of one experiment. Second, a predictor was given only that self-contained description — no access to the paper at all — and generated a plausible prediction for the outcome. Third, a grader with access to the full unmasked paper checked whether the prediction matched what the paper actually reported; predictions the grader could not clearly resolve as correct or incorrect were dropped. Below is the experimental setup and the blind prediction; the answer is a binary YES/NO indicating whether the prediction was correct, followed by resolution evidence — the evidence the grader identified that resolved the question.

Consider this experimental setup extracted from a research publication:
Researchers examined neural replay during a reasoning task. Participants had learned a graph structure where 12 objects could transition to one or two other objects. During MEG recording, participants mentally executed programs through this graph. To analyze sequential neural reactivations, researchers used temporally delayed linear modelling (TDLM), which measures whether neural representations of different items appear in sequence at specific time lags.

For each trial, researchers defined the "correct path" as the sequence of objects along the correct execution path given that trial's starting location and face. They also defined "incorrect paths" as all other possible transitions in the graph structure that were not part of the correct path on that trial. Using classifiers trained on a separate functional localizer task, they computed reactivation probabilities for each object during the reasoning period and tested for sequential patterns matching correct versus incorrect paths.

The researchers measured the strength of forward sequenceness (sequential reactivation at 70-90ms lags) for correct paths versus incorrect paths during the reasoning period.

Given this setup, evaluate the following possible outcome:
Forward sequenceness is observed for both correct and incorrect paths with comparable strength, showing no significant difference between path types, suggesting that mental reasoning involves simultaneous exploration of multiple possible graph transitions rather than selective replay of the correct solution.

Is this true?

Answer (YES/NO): NO